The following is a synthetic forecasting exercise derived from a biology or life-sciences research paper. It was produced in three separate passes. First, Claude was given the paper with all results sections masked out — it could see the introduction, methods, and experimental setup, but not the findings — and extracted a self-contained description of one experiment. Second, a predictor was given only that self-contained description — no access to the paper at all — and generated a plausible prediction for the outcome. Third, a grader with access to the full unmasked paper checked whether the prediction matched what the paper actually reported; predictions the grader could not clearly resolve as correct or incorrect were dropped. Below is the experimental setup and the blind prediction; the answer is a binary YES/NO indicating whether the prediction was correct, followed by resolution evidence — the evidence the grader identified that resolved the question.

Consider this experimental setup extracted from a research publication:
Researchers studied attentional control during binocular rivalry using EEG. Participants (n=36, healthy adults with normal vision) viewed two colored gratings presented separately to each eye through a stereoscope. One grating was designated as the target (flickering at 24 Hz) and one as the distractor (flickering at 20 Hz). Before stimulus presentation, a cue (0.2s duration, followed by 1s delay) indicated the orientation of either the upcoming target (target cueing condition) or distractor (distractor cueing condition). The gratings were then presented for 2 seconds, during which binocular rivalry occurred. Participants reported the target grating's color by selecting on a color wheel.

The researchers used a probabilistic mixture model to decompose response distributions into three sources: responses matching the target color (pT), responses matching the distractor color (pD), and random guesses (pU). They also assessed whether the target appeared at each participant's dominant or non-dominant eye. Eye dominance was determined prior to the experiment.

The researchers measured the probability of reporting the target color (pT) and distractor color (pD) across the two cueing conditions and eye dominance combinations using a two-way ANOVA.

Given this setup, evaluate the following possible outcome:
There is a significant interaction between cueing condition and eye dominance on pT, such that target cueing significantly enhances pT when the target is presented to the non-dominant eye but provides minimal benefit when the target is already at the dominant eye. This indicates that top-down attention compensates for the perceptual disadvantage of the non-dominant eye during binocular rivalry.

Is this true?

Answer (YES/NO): NO